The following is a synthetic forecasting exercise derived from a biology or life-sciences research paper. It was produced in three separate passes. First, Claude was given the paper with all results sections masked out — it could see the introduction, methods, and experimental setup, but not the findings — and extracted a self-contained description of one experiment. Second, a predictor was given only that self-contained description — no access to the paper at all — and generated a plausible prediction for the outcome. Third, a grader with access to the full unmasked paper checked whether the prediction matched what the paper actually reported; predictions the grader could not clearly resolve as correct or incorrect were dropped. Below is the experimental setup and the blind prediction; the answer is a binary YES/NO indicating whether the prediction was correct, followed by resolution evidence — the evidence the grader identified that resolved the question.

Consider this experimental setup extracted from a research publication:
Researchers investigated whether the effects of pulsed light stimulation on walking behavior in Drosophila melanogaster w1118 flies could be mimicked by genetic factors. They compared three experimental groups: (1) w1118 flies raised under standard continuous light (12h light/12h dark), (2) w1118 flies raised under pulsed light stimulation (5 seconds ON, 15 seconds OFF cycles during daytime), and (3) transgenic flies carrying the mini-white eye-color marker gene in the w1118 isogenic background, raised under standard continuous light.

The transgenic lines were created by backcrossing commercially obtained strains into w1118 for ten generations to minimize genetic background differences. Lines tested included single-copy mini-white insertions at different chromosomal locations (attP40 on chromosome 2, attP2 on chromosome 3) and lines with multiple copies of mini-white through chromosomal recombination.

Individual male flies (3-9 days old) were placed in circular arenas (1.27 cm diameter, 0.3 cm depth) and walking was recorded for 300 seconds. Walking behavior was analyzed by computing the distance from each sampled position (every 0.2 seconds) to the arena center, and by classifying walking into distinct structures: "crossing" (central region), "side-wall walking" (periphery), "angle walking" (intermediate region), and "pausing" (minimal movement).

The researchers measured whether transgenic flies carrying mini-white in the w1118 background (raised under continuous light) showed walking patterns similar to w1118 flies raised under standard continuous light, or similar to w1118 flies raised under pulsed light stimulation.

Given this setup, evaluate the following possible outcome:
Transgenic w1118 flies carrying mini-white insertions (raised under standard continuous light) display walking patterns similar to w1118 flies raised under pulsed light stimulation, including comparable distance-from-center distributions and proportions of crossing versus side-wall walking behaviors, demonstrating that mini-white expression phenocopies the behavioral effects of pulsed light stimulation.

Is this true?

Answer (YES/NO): NO